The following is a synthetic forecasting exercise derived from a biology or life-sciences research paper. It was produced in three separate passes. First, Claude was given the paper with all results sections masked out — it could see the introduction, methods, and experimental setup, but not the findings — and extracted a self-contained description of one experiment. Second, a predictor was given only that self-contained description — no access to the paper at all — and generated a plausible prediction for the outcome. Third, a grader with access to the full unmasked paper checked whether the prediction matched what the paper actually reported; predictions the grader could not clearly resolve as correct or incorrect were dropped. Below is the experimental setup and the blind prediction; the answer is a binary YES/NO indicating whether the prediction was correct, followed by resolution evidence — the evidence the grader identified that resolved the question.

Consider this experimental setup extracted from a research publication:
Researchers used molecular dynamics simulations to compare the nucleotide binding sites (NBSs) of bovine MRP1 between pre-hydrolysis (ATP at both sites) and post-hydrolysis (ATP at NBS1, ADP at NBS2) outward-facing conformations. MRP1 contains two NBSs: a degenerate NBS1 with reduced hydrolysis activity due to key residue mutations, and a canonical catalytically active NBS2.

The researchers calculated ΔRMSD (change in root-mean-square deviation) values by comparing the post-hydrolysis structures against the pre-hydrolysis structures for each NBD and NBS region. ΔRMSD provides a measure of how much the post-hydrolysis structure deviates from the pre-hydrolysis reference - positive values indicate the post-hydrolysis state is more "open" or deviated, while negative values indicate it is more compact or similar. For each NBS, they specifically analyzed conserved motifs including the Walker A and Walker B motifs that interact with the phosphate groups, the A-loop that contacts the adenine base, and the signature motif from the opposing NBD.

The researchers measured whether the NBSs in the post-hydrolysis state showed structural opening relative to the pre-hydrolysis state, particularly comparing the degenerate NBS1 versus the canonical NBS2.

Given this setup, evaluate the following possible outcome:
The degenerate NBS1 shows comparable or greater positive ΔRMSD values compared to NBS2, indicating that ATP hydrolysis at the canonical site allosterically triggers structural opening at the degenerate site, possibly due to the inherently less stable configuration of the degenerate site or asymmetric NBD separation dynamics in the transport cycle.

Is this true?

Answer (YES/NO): NO